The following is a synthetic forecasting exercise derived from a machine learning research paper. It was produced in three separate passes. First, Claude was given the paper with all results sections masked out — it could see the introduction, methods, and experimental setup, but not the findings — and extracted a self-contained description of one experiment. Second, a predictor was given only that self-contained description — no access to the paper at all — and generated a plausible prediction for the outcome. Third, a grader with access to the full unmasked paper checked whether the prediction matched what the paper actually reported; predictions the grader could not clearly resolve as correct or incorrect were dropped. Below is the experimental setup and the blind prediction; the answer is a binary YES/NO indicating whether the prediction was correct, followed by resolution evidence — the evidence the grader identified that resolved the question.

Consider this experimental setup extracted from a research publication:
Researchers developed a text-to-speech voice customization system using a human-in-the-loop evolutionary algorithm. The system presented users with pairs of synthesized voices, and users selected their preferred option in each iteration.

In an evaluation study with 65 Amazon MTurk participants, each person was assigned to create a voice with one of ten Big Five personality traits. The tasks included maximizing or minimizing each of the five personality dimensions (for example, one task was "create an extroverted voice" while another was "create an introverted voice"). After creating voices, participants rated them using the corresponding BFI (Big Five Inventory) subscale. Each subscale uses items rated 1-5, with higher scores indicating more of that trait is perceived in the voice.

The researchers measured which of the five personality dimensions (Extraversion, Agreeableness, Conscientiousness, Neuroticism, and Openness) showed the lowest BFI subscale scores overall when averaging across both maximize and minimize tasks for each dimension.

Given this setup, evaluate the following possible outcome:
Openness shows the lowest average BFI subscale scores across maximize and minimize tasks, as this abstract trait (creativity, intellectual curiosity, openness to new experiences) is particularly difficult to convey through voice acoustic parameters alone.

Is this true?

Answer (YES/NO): NO